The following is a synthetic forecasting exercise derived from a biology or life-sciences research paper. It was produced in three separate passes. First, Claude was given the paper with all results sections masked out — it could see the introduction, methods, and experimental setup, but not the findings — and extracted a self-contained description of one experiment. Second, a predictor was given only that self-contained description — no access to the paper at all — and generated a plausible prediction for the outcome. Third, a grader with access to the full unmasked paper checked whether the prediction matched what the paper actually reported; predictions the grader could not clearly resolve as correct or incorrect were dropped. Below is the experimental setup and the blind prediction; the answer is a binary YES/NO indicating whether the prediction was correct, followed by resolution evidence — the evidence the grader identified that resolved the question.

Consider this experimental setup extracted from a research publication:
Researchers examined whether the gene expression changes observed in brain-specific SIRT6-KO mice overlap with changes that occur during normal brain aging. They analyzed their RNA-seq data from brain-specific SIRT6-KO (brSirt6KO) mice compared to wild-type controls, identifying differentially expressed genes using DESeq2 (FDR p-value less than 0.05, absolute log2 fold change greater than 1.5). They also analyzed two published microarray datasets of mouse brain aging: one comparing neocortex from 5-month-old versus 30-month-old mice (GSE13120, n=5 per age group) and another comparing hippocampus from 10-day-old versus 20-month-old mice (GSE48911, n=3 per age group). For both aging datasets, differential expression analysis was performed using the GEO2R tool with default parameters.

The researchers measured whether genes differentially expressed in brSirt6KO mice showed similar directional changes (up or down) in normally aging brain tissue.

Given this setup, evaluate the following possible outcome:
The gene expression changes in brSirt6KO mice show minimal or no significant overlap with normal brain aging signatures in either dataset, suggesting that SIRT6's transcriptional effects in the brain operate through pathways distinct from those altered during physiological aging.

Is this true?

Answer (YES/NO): NO